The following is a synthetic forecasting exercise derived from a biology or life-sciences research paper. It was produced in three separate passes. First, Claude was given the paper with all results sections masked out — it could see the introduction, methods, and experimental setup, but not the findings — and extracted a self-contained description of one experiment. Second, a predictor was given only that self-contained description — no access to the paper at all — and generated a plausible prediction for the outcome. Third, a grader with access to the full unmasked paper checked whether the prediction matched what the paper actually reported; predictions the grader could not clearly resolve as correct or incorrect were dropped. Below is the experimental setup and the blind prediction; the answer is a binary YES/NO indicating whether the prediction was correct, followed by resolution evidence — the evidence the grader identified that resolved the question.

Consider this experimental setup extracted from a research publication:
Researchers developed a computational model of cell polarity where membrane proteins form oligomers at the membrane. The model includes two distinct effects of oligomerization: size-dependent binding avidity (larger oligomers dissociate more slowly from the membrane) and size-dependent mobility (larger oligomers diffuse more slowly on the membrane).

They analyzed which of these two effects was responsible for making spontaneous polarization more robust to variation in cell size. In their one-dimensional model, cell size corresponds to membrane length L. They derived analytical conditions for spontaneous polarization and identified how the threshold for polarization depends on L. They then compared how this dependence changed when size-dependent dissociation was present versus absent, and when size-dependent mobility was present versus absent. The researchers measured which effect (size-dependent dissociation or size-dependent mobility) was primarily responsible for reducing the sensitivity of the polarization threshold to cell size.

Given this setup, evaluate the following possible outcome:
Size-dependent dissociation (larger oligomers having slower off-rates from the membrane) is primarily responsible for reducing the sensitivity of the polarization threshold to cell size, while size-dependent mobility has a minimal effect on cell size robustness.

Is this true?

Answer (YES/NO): NO